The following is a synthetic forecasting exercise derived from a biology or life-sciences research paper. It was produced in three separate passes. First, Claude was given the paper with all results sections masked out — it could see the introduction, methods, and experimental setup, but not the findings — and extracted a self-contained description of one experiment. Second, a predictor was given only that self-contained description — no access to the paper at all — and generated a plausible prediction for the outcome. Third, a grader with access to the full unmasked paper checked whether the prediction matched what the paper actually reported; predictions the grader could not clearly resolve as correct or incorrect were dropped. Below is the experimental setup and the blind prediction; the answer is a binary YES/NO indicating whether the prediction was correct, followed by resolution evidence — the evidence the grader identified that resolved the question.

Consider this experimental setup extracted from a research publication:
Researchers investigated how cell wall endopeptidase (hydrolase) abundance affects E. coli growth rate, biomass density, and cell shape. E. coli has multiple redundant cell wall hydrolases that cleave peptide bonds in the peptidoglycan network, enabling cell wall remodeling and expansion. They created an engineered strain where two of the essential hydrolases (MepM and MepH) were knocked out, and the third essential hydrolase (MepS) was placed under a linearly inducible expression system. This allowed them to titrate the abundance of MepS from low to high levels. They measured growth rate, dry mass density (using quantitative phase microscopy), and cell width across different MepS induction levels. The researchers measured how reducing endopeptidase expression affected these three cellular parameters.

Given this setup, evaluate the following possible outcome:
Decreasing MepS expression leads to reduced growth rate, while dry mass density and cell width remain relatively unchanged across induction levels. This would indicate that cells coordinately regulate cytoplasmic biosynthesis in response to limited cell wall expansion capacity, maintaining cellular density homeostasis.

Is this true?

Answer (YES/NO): NO